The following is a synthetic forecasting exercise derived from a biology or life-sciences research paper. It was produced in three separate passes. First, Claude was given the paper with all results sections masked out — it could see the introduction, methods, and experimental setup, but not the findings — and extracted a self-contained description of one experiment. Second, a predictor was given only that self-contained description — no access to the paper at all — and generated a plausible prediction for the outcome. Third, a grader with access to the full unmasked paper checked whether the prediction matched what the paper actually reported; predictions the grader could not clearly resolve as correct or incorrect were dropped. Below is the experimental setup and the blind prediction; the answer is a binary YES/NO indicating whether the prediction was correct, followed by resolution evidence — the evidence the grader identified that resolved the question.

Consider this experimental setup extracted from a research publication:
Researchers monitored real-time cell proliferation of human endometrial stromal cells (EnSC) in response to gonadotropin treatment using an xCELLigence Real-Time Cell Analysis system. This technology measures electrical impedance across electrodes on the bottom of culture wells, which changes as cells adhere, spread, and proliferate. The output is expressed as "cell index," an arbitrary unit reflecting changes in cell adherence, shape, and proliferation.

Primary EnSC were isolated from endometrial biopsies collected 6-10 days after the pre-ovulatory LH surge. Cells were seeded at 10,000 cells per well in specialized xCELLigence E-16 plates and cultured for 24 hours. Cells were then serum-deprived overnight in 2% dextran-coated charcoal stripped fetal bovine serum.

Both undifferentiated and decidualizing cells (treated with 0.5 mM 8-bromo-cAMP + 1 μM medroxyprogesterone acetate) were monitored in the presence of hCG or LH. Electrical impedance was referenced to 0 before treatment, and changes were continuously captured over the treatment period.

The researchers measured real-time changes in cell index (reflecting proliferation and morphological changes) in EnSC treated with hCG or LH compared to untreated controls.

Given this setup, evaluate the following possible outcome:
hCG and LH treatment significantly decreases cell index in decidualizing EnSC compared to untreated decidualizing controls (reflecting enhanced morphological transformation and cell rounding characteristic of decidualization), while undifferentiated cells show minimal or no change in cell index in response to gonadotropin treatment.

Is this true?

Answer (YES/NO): NO